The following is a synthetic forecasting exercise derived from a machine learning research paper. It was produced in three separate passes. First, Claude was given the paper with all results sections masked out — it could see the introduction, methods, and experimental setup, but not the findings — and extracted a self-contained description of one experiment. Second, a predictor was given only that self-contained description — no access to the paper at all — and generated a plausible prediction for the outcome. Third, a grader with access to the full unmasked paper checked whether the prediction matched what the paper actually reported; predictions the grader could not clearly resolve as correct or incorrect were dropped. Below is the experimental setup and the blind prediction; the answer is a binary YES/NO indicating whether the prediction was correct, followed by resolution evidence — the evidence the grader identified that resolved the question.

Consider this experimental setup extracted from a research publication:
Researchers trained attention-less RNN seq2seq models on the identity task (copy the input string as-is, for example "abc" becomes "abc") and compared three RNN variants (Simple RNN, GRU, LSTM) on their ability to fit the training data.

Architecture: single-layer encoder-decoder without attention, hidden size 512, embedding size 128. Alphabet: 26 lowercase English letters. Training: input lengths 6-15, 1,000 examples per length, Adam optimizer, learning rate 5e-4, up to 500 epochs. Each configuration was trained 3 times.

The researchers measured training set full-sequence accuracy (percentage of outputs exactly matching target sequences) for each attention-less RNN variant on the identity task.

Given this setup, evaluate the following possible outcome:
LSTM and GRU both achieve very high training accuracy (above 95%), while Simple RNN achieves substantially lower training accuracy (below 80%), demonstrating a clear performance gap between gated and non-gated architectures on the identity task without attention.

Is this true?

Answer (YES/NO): YES